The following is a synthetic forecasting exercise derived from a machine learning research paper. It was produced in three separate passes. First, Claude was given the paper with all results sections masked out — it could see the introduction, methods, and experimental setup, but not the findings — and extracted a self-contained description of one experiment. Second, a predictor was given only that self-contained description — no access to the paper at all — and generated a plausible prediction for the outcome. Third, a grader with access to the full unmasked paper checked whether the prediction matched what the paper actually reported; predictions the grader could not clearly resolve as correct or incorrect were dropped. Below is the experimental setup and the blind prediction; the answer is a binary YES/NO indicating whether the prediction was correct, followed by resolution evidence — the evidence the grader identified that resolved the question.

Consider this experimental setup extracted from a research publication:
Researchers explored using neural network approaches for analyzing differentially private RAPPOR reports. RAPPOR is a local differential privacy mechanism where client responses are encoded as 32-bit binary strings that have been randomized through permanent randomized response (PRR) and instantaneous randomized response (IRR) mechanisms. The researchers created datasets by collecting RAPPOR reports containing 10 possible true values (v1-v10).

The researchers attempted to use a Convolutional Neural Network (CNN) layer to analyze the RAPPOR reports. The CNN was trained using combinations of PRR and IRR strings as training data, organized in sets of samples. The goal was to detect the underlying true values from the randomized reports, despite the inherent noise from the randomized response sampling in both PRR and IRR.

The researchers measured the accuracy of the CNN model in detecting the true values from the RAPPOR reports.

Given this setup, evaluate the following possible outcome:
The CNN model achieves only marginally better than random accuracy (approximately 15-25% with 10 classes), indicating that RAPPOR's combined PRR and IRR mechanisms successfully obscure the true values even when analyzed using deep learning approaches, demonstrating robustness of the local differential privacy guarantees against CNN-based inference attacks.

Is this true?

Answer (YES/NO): NO